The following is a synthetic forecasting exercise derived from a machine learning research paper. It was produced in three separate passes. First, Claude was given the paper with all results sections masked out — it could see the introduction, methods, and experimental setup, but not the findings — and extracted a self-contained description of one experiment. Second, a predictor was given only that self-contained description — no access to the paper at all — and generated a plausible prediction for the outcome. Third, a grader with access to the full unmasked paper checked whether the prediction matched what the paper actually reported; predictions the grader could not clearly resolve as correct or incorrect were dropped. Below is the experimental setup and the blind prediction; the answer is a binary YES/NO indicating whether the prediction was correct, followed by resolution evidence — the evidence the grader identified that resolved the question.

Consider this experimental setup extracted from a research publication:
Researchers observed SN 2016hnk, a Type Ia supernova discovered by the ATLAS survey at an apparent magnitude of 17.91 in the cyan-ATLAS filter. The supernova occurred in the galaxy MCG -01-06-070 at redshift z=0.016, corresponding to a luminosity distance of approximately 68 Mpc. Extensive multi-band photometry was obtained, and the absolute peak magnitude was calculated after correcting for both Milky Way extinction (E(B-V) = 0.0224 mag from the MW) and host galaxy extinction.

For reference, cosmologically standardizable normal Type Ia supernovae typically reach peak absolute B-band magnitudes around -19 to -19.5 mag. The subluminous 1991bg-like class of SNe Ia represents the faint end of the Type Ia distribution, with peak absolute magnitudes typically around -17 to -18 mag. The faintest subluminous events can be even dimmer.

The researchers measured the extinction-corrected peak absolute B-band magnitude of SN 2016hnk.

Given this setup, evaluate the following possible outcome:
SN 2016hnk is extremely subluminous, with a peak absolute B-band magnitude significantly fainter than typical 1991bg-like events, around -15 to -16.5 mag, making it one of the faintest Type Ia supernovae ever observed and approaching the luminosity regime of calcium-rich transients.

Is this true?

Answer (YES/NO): NO